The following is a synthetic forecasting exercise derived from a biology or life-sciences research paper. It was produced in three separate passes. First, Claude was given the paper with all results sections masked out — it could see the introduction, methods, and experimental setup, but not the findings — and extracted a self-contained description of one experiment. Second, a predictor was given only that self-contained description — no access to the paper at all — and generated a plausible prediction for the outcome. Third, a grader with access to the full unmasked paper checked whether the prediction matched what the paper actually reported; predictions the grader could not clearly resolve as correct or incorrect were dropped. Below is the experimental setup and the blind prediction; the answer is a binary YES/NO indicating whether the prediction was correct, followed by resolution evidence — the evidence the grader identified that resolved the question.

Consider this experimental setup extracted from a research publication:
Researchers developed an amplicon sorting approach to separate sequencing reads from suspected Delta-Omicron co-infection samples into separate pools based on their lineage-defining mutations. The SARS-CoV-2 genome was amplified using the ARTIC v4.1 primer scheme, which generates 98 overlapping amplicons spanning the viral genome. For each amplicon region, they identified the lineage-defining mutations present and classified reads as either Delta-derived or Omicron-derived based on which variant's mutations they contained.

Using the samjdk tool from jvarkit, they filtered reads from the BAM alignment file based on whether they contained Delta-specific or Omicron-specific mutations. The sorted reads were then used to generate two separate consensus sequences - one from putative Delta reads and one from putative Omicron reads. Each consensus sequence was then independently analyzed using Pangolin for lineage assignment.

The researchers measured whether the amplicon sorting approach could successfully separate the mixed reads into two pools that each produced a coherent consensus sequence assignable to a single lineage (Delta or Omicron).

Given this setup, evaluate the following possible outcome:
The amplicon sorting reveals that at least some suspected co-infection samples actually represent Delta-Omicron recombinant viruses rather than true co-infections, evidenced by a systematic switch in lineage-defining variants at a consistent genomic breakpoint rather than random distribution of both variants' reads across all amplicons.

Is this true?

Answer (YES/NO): YES